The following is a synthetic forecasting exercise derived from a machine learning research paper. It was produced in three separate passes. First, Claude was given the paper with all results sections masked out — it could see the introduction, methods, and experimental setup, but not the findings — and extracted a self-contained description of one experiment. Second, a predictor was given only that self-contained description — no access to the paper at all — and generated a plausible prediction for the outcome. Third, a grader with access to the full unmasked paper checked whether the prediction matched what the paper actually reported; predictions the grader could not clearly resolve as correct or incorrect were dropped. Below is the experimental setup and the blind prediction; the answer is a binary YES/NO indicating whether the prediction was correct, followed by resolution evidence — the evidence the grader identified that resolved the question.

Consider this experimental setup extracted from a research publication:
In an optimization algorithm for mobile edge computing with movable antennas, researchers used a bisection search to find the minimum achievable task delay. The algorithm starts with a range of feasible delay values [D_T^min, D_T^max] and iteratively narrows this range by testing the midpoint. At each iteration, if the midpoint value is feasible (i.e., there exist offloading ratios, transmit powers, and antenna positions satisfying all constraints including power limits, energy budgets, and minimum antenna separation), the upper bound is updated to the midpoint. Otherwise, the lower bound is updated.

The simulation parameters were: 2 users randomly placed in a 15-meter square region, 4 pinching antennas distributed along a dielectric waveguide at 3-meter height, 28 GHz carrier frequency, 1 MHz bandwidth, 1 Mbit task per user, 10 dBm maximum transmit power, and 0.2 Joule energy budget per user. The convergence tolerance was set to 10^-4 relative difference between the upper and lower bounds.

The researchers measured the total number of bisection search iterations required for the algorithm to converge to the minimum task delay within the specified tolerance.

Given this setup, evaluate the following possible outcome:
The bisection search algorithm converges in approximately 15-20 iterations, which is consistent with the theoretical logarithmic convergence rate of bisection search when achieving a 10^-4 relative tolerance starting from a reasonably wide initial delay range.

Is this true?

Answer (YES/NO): NO